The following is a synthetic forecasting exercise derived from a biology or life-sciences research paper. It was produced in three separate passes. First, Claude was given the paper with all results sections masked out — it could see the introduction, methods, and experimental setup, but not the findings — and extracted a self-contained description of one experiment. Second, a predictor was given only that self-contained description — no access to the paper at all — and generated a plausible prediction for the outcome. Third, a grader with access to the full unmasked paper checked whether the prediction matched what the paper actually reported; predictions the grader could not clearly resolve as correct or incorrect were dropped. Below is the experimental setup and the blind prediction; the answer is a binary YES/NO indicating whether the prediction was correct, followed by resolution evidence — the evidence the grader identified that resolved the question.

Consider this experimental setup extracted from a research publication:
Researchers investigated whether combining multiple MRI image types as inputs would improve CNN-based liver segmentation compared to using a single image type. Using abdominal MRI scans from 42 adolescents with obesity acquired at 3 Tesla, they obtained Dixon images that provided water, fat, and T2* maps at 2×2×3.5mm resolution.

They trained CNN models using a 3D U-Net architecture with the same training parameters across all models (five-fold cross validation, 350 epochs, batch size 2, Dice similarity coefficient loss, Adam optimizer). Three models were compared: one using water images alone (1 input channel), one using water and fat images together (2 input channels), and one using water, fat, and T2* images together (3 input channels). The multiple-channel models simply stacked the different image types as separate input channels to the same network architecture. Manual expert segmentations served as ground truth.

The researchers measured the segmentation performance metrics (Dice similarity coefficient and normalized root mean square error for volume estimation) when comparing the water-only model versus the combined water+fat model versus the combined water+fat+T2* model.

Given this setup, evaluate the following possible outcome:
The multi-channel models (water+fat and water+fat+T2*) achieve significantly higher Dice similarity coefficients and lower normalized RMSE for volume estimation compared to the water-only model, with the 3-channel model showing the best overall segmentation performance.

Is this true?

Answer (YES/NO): NO